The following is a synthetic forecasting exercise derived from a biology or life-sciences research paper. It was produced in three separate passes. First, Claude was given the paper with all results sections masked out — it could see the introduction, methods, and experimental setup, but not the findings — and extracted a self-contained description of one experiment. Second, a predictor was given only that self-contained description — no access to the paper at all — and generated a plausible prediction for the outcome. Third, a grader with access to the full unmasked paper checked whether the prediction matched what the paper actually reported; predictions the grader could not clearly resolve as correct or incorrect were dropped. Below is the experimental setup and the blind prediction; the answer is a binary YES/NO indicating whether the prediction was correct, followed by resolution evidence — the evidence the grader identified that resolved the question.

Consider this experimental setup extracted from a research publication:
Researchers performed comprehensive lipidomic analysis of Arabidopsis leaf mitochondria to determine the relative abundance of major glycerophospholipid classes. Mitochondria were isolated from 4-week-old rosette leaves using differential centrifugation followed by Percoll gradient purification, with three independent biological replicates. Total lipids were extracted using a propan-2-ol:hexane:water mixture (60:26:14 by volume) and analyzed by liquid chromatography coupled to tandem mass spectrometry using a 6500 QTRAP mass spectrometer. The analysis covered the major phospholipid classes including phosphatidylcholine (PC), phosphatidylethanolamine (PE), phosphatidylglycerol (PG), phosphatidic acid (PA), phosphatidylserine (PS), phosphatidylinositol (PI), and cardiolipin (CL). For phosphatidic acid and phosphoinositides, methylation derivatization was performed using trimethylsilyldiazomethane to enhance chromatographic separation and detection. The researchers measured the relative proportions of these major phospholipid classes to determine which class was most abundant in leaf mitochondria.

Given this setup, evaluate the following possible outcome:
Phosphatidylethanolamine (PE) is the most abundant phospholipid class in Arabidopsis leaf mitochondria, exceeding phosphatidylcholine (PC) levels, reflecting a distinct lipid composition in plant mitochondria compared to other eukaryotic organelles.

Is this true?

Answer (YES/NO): YES